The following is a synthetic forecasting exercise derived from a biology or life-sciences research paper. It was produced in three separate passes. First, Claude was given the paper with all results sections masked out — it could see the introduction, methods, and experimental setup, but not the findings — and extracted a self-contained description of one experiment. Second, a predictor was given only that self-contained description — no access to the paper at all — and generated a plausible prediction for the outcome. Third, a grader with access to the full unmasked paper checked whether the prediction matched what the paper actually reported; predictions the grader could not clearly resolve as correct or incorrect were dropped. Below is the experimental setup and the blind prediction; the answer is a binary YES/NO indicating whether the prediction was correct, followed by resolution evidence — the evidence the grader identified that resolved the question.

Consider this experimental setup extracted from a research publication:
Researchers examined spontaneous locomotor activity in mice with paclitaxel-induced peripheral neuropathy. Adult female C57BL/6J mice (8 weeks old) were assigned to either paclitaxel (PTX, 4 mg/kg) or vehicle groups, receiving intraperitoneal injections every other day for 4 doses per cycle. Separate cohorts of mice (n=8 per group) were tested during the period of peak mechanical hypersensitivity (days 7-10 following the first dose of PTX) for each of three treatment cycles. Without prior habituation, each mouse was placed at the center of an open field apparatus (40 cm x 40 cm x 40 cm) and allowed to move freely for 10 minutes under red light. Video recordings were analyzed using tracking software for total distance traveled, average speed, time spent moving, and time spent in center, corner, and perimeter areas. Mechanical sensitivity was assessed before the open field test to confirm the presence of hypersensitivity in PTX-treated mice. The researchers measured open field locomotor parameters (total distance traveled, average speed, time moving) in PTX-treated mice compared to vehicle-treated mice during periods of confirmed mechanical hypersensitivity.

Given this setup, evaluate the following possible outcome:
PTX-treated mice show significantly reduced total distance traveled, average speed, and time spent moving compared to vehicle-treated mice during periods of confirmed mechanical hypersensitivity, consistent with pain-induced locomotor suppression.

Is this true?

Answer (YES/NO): NO